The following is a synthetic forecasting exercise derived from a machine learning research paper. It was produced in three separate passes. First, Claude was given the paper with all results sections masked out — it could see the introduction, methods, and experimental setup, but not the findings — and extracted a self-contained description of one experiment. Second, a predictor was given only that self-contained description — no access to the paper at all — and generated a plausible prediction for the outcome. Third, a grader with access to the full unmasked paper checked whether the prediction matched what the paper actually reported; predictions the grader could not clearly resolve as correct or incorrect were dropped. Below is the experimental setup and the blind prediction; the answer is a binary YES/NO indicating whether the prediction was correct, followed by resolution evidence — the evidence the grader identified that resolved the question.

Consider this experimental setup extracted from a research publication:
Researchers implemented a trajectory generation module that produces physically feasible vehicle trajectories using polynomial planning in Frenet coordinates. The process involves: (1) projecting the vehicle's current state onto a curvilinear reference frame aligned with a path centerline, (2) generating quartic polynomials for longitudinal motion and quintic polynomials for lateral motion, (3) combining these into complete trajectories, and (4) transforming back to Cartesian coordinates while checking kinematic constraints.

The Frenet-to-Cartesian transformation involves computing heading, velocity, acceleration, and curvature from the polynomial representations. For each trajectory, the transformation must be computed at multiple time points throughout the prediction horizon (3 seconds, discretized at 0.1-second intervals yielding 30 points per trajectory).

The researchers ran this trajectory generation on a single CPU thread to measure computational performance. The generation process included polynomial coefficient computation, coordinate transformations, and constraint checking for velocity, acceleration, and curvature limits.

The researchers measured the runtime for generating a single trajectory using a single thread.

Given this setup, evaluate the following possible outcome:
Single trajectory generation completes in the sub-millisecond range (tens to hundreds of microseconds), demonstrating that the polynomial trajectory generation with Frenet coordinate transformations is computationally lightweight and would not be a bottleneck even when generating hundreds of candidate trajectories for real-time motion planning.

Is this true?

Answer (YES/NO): YES